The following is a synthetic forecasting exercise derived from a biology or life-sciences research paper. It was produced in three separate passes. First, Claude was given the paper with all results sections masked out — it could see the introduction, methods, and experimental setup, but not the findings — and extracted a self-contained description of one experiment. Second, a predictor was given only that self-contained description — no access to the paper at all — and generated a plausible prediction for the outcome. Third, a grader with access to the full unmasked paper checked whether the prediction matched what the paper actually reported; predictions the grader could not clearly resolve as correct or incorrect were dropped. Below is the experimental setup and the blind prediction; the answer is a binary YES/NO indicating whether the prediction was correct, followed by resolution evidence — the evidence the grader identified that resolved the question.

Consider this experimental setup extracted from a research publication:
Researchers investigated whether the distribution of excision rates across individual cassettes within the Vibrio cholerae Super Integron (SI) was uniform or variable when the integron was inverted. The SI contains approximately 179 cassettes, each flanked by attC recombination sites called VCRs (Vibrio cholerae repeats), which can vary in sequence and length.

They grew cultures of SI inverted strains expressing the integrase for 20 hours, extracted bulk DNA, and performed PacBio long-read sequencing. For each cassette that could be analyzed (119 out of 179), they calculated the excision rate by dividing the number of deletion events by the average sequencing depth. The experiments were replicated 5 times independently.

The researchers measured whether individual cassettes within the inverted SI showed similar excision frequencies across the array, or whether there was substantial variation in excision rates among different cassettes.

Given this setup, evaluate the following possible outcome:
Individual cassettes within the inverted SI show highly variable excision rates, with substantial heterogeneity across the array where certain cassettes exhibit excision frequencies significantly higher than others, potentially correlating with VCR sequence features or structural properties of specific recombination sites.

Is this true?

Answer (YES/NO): YES